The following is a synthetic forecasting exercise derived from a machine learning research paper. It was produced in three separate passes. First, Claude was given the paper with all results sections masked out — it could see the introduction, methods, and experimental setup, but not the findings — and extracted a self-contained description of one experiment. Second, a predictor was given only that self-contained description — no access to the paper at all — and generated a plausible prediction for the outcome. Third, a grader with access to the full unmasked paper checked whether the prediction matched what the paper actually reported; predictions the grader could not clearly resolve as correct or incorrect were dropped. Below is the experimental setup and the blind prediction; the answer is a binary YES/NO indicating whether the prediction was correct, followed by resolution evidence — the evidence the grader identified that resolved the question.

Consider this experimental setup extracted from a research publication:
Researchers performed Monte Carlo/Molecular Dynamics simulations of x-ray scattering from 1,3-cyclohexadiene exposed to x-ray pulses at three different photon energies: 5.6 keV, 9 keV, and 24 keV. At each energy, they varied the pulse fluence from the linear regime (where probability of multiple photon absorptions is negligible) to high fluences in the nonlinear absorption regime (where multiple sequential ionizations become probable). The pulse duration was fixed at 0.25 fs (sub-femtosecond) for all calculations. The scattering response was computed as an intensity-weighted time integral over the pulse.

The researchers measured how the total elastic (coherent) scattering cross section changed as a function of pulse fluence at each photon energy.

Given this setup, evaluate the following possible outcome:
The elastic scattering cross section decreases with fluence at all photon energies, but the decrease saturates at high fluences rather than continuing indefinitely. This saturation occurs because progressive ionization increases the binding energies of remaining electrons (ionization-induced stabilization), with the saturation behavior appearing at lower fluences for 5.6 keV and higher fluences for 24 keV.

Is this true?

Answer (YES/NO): NO